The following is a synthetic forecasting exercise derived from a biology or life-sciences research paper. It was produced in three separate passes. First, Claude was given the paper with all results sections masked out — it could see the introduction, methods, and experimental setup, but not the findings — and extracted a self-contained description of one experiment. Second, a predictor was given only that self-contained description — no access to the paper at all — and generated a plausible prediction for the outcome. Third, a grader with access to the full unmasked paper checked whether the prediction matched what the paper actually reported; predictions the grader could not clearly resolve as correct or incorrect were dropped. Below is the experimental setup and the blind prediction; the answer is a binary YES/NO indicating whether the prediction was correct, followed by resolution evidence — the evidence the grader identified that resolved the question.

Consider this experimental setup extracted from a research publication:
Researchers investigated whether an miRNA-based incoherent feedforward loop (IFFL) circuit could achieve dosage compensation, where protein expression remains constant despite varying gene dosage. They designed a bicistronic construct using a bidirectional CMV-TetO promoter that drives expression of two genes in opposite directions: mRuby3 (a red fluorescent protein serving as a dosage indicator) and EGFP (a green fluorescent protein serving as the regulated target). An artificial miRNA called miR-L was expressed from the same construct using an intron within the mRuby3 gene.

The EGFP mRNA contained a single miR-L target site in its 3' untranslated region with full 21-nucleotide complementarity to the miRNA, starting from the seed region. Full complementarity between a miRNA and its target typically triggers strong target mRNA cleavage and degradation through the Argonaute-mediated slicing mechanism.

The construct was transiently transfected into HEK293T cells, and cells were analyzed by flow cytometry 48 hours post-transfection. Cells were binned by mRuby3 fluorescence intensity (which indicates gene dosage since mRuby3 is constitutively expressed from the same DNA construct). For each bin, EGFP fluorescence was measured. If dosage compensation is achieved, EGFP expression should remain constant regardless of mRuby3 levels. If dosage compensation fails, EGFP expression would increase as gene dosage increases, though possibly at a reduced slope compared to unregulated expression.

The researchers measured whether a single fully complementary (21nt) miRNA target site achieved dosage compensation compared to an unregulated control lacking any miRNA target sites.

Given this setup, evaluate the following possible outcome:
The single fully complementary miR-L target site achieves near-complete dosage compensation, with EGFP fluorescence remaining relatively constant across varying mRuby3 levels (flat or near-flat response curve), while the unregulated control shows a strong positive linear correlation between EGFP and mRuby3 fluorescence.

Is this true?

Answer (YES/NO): NO